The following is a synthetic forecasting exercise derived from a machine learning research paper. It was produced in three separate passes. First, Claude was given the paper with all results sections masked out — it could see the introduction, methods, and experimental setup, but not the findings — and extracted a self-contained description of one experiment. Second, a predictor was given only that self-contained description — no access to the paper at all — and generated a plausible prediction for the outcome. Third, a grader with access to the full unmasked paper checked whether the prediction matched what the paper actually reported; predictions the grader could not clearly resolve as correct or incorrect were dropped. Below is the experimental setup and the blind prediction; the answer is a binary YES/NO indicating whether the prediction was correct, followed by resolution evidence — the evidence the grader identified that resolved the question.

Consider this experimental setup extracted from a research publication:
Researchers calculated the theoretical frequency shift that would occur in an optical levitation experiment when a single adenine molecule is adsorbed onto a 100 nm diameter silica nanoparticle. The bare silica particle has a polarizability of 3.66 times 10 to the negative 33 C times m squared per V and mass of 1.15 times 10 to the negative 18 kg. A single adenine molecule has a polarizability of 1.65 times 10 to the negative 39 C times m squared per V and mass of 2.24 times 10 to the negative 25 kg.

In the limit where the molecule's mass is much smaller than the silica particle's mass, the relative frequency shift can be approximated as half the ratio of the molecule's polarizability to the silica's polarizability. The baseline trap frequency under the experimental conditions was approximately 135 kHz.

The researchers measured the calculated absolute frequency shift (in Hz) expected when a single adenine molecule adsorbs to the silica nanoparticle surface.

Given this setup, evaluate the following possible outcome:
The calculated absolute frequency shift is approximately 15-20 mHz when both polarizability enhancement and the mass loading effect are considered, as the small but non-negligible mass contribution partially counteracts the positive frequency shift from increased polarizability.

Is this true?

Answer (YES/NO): NO